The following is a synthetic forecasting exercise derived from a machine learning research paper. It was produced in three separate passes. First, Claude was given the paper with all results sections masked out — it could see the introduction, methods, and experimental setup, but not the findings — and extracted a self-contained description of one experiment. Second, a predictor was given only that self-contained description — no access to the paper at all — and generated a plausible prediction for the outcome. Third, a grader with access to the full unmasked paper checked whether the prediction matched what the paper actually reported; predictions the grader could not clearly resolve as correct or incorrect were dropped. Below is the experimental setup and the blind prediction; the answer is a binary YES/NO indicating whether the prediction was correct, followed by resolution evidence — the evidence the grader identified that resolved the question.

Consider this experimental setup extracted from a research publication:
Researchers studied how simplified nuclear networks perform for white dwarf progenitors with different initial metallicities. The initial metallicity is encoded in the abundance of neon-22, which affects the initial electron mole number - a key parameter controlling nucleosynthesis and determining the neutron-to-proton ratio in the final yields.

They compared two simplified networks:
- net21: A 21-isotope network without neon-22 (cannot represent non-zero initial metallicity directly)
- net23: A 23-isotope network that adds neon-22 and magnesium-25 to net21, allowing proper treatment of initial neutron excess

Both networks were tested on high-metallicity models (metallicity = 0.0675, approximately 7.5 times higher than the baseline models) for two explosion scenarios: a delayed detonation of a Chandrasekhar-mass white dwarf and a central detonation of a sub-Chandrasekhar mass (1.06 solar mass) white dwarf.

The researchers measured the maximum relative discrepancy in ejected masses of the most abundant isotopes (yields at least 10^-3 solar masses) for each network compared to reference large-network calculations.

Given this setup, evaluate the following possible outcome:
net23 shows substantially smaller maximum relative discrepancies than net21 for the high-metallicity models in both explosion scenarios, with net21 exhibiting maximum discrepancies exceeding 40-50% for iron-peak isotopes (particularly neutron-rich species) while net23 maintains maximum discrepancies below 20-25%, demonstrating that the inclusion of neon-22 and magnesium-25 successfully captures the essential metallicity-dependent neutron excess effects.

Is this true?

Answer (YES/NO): NO